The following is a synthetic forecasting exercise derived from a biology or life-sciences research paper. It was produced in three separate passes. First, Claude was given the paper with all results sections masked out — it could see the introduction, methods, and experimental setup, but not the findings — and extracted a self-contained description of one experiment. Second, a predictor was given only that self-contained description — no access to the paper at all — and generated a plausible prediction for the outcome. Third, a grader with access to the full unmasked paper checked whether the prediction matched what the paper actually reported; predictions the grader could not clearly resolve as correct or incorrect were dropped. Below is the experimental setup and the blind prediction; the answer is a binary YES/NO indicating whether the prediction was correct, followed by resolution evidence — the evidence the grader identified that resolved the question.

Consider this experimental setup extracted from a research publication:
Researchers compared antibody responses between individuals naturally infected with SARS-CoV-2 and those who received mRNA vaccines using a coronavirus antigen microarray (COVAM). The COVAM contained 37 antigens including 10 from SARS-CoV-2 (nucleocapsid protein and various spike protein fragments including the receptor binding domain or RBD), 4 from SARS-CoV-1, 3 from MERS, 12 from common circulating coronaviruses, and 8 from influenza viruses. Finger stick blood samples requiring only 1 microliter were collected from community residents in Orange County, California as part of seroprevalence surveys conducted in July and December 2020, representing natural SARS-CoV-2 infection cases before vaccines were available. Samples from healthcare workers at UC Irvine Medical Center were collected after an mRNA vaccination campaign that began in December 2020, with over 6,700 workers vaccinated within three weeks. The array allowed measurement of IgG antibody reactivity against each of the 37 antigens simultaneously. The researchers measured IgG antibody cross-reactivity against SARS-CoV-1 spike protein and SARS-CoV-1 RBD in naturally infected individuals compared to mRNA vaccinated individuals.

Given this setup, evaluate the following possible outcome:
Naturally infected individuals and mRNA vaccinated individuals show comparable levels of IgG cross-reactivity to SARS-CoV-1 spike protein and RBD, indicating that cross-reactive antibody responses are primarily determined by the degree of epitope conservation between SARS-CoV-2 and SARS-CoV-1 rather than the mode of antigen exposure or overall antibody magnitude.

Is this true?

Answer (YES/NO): NO